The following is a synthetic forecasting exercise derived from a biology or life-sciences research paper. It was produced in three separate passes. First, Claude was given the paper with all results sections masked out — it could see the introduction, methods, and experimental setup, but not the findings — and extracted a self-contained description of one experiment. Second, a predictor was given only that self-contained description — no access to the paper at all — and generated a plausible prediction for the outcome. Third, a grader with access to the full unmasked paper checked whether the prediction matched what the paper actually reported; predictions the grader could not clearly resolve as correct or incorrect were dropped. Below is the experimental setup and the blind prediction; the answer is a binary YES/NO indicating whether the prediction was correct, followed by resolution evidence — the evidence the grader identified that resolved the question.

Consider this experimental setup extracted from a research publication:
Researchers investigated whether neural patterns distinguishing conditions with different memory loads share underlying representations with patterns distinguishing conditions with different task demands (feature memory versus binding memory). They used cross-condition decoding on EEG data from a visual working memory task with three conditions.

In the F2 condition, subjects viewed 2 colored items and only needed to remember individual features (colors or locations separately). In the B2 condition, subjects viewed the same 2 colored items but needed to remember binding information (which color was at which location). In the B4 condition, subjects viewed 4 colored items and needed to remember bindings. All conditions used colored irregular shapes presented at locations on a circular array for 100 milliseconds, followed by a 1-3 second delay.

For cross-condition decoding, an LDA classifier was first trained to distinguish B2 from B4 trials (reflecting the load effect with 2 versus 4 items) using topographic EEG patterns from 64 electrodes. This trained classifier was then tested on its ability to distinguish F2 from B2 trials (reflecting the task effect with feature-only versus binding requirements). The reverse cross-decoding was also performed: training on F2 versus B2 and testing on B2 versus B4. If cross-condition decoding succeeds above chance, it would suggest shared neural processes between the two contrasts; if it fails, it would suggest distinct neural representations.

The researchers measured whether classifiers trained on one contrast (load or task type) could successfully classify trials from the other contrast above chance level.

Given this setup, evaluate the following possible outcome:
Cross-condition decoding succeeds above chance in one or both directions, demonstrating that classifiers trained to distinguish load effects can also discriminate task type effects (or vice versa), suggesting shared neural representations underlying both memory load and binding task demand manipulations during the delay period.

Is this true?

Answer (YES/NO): NO